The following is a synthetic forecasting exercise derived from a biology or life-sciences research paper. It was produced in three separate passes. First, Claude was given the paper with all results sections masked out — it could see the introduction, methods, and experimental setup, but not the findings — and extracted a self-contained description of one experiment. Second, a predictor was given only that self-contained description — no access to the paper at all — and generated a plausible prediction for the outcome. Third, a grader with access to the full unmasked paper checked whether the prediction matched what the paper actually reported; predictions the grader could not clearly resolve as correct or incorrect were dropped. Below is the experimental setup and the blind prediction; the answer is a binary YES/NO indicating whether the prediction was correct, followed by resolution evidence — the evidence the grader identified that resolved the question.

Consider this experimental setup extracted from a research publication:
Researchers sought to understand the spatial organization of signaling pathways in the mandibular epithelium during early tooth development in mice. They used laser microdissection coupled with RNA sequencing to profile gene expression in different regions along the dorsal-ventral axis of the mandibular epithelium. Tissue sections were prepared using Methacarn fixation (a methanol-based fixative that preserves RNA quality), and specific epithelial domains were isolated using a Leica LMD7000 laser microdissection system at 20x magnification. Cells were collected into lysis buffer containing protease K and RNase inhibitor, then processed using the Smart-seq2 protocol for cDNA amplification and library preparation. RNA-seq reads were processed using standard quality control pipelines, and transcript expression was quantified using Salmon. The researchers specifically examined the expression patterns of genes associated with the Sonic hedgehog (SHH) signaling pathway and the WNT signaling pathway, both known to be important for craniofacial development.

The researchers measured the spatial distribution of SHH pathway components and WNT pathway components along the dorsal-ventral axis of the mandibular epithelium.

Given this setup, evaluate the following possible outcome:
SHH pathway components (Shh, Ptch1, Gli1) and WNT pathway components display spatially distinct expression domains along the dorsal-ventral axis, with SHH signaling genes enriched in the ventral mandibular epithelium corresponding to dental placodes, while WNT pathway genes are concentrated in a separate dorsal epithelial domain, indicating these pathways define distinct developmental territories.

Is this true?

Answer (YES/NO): NO